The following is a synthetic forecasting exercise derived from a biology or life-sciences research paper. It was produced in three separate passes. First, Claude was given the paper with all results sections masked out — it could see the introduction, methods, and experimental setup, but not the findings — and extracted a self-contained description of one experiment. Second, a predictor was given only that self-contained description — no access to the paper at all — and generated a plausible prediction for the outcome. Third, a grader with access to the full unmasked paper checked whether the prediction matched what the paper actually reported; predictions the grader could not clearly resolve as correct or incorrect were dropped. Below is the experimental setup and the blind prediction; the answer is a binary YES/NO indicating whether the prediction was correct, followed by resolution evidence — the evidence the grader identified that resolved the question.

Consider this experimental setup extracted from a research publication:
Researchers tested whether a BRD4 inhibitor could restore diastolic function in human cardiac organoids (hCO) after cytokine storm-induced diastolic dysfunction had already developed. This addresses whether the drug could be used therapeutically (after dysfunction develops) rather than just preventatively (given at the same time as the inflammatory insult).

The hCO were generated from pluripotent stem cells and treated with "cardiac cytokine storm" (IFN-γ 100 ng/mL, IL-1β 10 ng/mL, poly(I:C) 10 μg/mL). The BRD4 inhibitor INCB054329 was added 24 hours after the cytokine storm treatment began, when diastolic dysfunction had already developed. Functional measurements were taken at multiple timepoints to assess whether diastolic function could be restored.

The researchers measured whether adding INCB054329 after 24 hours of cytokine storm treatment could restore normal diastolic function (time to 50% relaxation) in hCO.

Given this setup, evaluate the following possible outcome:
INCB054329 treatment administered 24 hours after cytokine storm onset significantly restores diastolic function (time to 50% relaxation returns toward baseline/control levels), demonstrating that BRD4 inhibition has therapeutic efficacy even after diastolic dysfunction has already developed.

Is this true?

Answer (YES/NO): YES